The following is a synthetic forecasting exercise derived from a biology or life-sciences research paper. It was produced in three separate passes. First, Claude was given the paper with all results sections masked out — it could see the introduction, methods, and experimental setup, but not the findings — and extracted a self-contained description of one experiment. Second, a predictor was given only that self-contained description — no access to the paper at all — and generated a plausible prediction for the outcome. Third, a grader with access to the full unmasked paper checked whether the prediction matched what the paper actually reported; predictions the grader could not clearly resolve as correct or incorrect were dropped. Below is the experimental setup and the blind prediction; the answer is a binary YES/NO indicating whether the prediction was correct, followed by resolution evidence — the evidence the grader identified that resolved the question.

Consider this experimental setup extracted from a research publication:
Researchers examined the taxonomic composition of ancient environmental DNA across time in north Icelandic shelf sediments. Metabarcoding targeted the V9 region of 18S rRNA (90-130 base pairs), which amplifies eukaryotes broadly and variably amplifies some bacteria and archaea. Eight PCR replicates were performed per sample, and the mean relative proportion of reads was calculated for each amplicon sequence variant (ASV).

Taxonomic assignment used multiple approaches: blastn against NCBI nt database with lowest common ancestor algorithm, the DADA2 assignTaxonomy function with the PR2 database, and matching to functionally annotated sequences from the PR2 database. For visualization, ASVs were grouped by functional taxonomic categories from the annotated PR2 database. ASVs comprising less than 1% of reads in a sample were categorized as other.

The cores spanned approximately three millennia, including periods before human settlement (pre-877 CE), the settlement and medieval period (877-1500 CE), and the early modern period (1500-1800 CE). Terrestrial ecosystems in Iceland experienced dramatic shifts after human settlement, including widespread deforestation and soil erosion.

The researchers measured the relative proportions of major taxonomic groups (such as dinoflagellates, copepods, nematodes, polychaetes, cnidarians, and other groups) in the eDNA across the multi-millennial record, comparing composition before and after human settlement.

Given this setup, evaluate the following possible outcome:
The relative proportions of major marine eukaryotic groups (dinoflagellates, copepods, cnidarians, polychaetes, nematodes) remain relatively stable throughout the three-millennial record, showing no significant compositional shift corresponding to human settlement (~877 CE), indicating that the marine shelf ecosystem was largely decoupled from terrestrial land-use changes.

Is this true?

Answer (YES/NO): YES